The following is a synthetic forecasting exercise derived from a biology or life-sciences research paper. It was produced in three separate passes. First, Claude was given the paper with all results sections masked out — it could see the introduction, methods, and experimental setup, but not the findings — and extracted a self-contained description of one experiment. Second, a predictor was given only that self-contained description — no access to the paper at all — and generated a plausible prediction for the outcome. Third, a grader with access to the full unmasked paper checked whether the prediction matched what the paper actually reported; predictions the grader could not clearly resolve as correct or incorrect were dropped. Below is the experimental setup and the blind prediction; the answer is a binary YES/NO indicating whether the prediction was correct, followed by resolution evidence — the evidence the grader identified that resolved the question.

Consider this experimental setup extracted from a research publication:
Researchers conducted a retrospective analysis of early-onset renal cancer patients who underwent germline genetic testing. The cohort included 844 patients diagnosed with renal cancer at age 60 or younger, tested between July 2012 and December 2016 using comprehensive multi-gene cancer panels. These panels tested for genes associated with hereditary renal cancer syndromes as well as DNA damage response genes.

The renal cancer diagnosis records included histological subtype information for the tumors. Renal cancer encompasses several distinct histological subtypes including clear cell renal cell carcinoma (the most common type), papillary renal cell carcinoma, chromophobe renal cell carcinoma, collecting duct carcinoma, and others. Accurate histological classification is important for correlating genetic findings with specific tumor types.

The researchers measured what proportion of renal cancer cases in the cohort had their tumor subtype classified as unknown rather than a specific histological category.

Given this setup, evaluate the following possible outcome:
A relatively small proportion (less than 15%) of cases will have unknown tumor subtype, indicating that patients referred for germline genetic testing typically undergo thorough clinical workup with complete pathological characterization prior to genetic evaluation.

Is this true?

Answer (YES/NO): NO